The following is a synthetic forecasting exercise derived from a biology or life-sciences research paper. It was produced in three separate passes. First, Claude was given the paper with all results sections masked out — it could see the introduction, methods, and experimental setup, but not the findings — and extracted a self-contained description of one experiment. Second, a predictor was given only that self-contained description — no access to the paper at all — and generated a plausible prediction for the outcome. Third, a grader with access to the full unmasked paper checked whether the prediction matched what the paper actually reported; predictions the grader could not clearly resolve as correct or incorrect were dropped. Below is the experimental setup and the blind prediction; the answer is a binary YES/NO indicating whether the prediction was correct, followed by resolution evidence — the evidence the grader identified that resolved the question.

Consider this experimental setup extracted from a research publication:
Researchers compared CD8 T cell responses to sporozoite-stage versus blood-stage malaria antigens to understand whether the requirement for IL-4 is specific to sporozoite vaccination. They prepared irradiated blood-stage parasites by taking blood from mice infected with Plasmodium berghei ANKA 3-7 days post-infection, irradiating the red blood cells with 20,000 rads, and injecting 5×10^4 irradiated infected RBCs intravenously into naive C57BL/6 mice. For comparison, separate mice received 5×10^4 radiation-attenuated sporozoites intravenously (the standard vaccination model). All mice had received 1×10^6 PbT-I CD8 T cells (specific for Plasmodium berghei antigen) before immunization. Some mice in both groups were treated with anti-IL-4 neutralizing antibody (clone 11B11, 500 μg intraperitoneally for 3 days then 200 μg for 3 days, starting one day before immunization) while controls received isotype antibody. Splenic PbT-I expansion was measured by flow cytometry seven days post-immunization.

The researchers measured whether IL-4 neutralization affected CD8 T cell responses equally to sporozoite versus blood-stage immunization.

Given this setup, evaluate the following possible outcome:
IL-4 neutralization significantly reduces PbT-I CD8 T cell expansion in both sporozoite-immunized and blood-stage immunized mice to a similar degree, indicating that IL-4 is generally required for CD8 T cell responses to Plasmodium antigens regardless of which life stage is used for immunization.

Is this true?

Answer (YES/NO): NO